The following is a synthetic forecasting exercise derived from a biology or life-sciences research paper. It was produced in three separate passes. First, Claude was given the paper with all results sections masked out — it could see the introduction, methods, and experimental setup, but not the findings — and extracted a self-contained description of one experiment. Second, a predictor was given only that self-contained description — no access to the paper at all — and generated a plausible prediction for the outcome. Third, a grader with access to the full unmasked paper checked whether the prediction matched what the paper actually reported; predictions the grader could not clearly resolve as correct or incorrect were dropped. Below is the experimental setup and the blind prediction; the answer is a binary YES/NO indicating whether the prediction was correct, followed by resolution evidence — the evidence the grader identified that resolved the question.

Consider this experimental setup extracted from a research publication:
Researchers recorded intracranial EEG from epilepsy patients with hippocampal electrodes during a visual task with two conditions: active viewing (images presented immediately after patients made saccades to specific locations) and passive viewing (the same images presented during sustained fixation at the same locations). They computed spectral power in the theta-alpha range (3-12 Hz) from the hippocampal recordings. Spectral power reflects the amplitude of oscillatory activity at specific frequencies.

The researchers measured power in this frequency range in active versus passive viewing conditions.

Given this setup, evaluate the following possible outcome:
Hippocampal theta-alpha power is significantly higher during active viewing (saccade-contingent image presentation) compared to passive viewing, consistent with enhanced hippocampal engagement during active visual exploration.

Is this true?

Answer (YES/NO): NO